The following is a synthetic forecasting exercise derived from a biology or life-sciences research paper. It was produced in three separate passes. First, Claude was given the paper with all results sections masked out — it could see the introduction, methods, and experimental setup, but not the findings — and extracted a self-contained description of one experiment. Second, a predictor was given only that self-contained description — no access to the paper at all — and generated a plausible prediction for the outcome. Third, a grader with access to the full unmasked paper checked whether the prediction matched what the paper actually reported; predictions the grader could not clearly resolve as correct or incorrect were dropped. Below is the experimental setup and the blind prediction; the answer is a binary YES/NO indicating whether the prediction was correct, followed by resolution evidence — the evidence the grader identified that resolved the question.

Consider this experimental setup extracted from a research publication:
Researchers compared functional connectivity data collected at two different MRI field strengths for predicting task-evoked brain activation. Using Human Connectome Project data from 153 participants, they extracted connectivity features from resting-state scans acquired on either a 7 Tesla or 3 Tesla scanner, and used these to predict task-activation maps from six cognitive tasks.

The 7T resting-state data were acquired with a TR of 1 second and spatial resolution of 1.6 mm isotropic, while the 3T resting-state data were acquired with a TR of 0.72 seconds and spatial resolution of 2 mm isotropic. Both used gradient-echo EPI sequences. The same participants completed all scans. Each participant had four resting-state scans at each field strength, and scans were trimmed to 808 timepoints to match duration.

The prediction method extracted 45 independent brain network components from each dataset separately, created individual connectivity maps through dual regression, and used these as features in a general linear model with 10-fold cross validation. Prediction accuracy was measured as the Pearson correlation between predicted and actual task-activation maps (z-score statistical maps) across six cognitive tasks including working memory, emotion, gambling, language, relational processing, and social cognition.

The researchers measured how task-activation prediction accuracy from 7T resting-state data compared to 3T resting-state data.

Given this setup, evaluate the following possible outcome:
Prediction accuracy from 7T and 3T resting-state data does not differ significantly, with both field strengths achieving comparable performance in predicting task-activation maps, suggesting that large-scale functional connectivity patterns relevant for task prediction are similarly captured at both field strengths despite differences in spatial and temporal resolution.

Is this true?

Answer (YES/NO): YES